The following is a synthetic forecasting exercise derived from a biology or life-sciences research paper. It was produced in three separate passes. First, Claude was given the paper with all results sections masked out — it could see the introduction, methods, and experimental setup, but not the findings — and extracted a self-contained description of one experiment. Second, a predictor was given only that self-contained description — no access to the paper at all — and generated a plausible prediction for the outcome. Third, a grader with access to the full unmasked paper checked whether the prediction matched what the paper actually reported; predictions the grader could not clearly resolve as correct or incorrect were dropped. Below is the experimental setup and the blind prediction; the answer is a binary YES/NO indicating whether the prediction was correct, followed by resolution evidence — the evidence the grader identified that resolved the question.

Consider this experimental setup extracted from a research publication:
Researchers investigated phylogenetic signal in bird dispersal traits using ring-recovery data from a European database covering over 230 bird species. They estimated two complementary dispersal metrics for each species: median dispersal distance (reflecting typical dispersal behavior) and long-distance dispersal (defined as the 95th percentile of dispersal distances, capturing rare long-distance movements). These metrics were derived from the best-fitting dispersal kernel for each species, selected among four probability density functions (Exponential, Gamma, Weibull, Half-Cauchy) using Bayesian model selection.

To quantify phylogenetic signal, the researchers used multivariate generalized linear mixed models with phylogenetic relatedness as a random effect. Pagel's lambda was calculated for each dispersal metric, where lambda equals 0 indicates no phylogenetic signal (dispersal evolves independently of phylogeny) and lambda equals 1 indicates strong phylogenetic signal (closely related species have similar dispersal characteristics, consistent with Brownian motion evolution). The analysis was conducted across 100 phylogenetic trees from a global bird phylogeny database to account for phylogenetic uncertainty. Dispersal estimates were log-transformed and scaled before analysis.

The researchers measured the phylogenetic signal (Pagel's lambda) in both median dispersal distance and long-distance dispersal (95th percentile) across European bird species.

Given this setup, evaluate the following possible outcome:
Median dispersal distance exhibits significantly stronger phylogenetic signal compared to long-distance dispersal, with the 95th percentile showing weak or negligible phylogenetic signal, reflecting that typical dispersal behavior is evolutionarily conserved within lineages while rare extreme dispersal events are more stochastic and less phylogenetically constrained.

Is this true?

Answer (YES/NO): YES